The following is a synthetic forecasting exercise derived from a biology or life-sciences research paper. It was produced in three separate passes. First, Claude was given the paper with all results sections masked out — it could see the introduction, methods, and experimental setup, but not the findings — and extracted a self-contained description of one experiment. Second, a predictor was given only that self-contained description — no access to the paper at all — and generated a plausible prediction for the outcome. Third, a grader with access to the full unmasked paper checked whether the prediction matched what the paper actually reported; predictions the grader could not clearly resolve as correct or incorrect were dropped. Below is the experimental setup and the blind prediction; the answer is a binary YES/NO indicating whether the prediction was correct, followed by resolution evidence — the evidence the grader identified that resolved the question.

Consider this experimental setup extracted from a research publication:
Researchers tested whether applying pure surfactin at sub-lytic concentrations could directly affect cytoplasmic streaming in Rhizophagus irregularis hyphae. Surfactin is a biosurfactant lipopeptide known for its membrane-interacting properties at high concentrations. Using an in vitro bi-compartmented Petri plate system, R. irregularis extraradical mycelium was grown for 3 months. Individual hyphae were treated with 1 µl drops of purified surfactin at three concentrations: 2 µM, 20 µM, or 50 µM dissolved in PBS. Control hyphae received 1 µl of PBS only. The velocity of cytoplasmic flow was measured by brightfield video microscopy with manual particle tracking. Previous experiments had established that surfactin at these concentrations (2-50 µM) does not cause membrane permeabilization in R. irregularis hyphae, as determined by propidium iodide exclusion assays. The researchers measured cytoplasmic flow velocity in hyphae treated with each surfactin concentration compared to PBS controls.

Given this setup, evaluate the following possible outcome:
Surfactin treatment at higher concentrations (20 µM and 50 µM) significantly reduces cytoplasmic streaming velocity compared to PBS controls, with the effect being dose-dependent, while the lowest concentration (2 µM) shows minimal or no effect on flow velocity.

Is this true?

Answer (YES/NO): NO